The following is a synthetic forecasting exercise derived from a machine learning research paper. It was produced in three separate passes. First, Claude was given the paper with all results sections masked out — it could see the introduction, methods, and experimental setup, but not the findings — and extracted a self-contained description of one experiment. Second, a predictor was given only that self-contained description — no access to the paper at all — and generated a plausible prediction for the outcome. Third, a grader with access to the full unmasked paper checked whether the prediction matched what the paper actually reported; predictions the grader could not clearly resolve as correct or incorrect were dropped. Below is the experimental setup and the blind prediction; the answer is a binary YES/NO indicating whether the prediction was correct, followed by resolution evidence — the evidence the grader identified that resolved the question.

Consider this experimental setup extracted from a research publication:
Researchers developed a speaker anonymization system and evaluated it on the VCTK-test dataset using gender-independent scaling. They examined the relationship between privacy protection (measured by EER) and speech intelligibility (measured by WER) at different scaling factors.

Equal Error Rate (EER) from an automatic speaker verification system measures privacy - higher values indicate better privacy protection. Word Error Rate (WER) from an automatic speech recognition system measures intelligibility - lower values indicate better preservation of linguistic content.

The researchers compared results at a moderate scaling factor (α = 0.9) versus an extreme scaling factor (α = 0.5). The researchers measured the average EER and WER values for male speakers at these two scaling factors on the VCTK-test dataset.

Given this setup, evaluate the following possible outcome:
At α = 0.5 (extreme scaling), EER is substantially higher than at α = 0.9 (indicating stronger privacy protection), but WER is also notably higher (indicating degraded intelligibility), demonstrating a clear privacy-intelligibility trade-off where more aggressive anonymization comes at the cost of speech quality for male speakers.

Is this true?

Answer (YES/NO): YES